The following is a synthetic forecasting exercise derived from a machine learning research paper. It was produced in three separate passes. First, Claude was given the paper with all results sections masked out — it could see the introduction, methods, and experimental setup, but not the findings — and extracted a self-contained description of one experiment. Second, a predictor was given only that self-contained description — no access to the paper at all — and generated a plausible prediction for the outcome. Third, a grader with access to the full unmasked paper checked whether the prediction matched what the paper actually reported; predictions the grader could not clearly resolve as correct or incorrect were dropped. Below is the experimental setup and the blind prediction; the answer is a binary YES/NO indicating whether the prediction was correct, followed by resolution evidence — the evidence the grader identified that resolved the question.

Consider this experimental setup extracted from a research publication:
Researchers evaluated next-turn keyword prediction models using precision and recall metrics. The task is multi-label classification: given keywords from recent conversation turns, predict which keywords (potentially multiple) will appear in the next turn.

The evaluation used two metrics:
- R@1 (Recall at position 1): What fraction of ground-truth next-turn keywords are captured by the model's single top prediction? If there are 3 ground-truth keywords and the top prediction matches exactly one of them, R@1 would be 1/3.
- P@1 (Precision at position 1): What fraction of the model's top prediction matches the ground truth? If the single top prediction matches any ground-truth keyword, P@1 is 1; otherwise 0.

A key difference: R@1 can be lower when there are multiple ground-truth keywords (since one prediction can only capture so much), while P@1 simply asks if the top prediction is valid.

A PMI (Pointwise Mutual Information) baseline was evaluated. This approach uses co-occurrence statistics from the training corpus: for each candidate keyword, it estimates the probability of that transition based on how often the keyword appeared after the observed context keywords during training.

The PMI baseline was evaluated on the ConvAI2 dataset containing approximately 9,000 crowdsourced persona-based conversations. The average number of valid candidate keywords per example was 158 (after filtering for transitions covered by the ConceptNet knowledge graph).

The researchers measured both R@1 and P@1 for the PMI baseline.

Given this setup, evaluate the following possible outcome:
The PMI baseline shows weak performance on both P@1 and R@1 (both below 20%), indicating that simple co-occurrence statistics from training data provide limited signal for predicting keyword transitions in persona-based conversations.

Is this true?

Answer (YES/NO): YES